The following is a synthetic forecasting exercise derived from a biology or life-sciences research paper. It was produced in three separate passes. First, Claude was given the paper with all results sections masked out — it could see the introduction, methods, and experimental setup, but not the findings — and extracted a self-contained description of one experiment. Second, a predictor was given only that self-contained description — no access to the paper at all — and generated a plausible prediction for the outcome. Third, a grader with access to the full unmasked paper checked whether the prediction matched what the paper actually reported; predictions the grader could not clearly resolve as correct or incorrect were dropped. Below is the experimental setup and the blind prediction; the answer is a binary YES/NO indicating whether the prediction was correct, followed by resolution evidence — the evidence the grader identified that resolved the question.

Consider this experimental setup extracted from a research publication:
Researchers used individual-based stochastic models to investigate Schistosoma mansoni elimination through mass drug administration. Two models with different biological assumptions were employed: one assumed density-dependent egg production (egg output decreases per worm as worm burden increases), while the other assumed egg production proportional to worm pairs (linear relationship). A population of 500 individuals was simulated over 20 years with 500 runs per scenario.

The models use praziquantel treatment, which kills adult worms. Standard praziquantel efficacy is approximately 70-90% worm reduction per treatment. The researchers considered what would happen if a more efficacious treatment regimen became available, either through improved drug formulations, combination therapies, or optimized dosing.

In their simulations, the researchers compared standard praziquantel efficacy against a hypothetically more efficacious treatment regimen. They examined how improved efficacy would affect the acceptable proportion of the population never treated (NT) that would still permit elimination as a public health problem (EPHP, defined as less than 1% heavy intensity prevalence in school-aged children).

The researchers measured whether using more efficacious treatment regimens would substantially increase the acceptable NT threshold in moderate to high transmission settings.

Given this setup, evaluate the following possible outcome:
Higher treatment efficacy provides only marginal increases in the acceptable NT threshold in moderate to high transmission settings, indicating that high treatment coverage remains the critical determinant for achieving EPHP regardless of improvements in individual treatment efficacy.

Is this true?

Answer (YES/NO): YES